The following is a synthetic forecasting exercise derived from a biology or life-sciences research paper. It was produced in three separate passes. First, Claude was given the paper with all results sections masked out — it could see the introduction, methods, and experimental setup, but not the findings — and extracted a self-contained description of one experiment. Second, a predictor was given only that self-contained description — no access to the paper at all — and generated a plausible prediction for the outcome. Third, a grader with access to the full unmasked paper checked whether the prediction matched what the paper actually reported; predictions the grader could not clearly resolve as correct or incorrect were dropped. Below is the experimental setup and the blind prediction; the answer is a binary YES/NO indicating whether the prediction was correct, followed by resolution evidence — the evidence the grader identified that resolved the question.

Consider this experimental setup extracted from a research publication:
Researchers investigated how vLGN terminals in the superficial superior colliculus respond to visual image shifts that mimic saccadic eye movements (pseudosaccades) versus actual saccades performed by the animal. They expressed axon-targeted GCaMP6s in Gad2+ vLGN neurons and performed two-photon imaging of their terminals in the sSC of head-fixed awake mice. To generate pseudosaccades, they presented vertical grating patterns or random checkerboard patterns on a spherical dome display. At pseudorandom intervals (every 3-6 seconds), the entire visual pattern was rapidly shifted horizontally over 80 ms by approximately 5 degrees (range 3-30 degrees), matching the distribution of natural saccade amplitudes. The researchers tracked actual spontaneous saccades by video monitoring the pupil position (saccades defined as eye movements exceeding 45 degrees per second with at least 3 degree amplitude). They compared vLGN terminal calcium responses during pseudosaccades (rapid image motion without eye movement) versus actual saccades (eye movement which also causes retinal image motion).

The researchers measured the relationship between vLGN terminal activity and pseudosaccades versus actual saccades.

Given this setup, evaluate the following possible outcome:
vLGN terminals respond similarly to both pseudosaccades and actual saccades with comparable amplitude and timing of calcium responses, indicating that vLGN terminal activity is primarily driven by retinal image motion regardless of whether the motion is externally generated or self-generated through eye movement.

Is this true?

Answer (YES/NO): NO